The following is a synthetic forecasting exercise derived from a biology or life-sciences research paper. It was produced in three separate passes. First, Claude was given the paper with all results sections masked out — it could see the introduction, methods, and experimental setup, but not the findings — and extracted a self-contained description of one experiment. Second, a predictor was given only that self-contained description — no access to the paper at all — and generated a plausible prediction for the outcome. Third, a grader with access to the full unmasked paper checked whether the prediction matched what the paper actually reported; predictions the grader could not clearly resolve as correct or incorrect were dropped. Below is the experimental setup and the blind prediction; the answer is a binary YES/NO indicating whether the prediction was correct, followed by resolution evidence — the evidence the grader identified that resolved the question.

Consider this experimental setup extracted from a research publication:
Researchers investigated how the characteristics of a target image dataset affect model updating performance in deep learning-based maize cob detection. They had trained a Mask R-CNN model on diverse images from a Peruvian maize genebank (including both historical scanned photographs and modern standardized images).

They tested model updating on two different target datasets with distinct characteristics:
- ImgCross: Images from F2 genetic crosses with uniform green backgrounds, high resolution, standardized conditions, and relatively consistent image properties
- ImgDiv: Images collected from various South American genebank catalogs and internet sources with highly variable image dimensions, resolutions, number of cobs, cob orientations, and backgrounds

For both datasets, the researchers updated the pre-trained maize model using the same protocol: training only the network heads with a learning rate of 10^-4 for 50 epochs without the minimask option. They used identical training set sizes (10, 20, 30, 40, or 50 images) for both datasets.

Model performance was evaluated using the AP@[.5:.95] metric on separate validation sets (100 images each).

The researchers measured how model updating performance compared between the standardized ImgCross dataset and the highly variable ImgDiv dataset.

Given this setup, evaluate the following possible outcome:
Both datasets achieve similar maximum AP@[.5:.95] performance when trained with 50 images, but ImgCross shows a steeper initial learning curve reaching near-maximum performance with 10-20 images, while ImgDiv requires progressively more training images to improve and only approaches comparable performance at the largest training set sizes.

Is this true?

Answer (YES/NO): NO